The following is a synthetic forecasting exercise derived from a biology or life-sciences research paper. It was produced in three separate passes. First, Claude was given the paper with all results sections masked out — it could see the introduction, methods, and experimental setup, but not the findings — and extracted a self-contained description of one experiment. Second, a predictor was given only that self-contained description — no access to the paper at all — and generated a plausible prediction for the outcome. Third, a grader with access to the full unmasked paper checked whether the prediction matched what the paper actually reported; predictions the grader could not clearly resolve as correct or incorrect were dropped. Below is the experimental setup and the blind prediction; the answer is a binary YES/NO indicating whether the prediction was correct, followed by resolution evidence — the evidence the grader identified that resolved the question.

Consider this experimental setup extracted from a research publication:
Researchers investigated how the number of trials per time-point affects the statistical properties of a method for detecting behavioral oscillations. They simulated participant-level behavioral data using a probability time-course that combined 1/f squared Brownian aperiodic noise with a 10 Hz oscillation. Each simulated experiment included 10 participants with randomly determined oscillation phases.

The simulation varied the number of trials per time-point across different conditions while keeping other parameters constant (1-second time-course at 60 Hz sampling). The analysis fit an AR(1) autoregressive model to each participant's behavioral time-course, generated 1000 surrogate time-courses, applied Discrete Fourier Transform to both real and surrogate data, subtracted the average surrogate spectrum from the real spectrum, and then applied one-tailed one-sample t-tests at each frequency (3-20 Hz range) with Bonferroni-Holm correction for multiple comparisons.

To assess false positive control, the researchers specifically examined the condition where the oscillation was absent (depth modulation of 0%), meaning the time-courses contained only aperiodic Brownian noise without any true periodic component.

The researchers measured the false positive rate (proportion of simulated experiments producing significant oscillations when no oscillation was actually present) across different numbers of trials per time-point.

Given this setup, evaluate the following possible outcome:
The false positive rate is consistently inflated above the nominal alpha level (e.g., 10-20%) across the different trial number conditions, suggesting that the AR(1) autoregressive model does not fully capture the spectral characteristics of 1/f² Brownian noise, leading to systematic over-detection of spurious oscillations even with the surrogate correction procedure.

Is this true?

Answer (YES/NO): NO